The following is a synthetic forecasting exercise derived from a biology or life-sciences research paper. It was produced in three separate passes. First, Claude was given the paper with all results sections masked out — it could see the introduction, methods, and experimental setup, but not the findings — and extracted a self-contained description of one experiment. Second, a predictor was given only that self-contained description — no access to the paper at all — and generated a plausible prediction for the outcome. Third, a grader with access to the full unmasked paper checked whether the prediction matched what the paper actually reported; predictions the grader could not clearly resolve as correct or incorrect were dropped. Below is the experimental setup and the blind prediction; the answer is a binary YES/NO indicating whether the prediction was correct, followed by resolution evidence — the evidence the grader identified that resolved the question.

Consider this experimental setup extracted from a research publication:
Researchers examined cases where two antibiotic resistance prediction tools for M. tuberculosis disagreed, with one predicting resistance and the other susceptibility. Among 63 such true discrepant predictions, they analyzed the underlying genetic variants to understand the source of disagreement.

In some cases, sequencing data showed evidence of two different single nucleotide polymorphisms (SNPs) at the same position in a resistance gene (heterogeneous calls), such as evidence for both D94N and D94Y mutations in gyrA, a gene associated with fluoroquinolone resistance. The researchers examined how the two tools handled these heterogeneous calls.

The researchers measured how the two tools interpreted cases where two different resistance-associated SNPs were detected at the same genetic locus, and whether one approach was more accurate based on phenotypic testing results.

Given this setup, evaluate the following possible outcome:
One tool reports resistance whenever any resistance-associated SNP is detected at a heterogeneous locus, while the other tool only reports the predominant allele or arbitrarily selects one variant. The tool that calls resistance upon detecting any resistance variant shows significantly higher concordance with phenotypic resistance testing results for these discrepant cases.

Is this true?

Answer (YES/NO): NO